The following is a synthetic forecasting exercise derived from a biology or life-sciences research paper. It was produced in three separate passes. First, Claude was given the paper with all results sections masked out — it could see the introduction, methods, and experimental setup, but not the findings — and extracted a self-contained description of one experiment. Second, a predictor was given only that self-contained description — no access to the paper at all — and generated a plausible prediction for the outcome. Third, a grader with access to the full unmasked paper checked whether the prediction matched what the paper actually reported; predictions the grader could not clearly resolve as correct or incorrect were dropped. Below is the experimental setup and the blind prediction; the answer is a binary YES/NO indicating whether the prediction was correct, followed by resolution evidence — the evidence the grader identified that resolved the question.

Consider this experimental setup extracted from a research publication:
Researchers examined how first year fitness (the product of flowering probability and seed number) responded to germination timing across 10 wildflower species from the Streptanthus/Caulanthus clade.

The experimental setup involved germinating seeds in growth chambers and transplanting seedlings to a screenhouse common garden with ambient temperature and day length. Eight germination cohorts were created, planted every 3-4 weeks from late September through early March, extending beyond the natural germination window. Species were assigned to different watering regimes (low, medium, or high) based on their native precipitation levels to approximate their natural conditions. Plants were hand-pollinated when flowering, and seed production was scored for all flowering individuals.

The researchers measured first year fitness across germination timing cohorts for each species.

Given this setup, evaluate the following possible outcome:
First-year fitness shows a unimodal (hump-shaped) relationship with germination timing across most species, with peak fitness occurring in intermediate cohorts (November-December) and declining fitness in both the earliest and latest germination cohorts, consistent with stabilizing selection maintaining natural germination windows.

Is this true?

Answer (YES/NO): NO